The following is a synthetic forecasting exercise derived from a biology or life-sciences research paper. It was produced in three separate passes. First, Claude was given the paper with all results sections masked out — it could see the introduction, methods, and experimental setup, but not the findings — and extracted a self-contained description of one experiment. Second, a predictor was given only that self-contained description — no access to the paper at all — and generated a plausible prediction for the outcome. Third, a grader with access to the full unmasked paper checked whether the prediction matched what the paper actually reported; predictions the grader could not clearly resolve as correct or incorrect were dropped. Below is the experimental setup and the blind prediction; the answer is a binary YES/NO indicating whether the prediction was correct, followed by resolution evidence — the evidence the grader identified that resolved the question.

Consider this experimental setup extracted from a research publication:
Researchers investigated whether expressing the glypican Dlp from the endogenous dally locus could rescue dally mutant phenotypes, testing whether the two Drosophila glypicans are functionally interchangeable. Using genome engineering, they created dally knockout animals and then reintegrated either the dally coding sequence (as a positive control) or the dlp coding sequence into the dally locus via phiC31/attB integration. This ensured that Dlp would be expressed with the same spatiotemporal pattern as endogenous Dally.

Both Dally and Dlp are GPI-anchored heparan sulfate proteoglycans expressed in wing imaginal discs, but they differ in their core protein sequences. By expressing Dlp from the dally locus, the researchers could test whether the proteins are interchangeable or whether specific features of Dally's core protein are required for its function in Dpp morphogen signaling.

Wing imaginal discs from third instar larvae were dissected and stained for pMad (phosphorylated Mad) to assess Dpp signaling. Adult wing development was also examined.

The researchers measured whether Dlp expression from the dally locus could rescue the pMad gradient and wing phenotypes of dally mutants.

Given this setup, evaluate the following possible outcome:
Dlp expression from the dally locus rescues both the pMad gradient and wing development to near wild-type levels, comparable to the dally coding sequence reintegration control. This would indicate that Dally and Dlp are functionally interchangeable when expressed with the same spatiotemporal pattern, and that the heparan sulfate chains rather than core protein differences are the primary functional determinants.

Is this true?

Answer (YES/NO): NO